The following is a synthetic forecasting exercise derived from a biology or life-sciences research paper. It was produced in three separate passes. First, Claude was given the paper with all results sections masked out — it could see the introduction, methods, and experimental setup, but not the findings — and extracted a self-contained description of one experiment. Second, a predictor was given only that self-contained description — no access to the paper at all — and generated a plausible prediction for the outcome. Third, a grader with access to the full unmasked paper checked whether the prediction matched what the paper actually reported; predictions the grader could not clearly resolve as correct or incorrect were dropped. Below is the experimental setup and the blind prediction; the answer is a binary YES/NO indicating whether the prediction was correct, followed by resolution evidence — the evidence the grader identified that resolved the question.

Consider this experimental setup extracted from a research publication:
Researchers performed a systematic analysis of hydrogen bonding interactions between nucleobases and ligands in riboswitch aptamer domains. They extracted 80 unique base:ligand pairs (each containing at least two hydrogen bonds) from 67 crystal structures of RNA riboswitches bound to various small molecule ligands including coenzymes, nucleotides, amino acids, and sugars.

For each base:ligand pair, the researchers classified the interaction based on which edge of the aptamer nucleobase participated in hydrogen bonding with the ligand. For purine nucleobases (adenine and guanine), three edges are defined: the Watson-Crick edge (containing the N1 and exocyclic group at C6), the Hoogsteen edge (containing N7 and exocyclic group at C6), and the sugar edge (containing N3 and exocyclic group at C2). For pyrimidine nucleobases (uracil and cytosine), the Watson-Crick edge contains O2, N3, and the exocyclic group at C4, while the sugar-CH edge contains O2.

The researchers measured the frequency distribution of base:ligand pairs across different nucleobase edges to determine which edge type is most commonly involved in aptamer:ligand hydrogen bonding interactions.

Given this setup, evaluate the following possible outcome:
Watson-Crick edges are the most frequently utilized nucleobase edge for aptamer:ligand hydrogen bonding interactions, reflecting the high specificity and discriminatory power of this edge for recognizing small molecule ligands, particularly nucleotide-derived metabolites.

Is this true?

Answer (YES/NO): YES